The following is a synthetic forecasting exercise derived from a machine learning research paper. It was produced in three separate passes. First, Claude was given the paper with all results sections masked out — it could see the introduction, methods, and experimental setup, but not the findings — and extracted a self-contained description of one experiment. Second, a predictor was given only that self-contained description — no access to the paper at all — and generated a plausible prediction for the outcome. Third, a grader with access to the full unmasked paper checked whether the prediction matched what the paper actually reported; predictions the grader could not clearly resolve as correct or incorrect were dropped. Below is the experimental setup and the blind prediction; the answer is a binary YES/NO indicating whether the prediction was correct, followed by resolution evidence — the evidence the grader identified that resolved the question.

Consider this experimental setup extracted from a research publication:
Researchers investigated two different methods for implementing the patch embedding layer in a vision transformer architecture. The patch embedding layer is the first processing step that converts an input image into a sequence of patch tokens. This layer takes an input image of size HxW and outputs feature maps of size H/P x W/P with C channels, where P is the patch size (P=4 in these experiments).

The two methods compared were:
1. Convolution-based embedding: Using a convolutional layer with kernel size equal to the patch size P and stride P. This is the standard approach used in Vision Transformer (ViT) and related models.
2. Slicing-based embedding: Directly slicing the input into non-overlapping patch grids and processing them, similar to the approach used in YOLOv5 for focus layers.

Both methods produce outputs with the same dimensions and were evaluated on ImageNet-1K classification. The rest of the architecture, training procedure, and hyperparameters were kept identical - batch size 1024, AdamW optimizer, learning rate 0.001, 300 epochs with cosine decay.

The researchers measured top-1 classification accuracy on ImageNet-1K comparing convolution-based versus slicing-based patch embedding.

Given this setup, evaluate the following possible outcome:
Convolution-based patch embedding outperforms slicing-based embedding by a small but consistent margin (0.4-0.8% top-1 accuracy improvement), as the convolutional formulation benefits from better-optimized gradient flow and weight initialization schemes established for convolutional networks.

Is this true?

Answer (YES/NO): NO